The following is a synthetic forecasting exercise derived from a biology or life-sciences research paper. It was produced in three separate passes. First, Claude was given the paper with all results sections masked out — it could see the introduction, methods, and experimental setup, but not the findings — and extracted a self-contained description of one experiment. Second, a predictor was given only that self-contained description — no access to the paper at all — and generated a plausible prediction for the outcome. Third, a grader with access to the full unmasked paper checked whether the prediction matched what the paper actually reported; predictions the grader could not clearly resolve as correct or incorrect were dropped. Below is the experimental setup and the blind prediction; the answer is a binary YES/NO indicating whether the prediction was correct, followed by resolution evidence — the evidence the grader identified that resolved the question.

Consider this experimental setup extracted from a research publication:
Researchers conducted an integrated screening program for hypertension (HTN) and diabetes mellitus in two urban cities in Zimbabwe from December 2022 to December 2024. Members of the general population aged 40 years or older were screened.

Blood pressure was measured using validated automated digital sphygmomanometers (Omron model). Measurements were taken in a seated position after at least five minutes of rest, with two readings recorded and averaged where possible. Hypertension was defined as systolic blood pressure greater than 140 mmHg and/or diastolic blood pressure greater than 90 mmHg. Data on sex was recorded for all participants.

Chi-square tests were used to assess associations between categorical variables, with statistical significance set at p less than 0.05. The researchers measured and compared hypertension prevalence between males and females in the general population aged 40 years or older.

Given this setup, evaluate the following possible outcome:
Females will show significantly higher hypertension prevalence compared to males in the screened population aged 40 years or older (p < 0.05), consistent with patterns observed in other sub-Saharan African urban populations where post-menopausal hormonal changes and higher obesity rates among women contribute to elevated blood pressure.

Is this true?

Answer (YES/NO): YES